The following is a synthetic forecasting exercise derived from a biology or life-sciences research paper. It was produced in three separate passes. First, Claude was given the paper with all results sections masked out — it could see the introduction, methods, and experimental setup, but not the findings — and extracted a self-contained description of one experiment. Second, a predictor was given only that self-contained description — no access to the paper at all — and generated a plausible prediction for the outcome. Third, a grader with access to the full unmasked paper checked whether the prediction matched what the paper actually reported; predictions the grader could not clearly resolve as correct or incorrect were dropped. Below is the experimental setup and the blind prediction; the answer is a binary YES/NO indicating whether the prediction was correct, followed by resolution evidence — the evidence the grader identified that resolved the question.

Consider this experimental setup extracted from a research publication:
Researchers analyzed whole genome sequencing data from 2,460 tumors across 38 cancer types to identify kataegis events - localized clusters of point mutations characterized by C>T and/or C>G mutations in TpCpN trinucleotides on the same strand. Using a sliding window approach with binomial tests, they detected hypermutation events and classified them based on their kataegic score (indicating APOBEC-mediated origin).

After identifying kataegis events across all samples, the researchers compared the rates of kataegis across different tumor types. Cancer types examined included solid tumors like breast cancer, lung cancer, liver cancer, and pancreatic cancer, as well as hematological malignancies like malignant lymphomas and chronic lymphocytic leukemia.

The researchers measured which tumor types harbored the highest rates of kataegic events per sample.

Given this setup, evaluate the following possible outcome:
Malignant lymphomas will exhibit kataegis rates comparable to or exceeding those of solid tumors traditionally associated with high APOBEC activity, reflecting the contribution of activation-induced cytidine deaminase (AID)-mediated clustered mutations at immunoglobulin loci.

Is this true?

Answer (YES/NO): YES